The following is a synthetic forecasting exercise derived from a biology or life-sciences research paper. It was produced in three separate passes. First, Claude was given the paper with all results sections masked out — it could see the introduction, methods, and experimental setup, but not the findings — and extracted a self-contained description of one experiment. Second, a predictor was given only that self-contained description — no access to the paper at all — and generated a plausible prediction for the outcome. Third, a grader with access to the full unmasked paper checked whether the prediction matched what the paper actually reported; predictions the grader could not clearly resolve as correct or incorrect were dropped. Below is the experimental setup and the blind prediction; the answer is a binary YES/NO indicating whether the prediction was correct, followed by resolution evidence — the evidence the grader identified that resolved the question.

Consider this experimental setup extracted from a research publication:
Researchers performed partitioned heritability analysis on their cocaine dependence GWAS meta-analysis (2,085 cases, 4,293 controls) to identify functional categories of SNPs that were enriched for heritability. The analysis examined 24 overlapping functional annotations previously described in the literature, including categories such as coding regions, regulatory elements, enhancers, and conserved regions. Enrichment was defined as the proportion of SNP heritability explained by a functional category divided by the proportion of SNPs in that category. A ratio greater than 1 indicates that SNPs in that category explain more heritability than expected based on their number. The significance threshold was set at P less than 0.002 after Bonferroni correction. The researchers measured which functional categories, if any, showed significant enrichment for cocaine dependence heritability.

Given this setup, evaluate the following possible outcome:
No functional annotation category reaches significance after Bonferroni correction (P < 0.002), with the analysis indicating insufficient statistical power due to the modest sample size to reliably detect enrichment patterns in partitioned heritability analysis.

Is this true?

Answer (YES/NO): NO